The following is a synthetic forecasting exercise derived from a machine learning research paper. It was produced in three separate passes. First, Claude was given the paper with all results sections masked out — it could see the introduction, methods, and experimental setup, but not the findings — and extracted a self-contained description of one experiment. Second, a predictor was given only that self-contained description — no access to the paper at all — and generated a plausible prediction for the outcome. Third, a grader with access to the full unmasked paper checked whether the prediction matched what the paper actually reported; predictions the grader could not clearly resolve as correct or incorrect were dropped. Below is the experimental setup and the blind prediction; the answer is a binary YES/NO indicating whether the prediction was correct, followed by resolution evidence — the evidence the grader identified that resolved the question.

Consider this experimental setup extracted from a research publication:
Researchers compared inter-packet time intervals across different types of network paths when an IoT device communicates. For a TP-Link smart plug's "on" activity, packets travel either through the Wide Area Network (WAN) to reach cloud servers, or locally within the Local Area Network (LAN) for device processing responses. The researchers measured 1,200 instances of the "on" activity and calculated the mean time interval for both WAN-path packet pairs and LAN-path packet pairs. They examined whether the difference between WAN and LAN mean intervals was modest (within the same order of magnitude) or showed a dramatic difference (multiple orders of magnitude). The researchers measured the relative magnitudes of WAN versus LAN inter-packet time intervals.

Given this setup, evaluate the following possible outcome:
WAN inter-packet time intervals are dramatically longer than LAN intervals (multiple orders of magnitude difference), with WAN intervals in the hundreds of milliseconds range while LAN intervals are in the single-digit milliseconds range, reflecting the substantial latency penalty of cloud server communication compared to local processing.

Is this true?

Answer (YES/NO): NO